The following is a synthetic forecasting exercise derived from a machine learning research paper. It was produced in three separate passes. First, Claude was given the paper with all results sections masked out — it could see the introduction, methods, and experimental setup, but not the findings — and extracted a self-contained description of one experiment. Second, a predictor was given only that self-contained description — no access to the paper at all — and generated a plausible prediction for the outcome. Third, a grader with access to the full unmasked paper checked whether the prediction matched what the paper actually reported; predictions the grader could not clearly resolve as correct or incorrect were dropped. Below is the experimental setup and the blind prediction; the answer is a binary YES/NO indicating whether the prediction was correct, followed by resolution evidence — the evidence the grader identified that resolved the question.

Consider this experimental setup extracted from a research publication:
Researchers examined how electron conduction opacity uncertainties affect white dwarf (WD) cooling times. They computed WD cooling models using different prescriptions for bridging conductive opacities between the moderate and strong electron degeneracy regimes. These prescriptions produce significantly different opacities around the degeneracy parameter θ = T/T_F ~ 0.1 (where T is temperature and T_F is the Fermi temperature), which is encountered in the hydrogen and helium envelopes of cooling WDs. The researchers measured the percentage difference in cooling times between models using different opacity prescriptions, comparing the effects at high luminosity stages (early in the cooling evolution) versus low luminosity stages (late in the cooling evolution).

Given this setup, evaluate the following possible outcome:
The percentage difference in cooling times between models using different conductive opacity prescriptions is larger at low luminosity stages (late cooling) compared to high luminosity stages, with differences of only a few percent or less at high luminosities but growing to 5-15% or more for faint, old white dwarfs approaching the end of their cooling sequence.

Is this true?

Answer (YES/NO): NO